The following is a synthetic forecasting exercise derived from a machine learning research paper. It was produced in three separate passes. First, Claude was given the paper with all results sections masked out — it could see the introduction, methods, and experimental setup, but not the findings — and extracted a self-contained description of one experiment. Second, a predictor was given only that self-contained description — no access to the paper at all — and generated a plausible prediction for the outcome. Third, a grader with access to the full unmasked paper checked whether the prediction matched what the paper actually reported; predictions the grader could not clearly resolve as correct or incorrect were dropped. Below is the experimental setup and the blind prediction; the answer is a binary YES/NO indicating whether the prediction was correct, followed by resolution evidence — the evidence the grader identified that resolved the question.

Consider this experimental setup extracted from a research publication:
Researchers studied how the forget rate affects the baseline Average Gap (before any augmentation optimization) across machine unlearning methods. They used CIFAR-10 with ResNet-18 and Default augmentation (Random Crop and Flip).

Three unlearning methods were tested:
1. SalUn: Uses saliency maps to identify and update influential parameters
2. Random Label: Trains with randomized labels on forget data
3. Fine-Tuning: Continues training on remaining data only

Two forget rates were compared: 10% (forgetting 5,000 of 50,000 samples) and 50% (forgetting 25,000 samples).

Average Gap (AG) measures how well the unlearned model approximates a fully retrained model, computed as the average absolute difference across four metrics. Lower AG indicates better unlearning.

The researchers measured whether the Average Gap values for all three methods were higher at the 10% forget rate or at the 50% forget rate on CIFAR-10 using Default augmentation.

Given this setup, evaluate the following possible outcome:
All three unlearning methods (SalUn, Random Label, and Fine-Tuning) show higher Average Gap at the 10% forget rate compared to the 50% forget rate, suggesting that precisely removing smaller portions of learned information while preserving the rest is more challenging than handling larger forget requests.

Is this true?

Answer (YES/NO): NO